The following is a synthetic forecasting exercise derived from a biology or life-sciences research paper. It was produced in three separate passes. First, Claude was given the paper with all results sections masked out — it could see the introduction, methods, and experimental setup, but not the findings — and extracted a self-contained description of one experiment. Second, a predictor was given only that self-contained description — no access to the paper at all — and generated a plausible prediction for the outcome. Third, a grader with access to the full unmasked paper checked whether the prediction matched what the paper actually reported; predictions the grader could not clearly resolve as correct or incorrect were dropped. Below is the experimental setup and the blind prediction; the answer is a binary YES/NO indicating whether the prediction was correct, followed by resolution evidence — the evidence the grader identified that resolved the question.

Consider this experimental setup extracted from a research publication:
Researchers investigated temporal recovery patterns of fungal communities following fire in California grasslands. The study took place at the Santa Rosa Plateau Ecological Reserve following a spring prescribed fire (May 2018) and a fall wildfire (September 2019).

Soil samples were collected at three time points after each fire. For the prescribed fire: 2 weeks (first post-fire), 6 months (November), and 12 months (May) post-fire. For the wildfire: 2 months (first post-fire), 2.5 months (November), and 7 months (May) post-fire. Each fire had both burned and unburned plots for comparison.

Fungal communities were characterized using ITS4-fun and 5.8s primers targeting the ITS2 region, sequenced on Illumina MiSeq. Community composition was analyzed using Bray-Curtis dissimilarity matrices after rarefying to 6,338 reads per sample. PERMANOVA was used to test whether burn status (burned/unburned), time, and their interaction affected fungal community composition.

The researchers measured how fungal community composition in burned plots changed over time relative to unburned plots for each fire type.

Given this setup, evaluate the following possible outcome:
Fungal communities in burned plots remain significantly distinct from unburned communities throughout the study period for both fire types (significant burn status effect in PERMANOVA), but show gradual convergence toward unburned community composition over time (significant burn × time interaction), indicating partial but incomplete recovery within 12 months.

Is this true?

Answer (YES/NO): NO